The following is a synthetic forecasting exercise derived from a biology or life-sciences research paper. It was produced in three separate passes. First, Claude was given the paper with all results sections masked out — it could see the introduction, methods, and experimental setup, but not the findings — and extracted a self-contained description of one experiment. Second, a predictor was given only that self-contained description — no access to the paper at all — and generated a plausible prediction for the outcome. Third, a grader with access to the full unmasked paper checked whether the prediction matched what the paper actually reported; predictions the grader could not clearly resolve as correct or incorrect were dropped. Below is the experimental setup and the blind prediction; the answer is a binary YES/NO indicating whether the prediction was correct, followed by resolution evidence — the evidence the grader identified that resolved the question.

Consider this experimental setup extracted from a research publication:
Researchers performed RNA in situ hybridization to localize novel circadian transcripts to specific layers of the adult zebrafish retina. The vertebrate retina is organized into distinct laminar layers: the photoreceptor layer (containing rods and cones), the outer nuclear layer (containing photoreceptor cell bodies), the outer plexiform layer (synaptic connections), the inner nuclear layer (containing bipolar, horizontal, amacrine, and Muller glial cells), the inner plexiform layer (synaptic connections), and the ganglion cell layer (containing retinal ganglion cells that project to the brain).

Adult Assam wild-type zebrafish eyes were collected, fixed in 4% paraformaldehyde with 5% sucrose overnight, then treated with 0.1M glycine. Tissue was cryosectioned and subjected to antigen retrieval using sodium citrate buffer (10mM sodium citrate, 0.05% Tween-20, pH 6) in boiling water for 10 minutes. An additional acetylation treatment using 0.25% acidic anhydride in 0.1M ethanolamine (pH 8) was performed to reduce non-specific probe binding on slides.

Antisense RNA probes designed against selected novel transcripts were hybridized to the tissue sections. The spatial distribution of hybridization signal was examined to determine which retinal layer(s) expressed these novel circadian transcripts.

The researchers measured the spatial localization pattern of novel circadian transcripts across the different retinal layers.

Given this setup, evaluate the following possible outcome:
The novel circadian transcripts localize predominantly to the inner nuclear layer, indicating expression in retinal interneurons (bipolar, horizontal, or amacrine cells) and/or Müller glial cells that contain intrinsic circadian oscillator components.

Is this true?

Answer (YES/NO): YES